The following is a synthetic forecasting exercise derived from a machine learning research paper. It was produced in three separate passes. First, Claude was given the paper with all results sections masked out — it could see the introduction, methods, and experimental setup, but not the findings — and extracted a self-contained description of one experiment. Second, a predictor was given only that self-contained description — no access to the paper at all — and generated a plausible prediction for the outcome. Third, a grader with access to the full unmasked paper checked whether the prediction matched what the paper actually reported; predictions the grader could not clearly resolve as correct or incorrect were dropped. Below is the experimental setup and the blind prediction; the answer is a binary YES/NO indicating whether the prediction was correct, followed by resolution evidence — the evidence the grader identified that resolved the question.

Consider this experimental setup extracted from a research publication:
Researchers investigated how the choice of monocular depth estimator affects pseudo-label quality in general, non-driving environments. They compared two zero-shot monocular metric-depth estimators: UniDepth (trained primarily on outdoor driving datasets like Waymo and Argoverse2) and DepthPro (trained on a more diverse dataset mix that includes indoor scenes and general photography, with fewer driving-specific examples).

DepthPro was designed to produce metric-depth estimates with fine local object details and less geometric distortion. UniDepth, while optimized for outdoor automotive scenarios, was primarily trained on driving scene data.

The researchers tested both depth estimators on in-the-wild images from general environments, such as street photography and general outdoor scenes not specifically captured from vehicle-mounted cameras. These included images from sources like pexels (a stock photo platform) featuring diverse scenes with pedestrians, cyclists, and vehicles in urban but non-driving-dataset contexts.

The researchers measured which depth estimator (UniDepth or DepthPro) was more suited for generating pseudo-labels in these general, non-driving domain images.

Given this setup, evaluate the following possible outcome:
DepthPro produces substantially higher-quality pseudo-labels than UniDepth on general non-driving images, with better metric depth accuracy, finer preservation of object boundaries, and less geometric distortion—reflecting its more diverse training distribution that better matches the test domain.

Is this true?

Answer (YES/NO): YES